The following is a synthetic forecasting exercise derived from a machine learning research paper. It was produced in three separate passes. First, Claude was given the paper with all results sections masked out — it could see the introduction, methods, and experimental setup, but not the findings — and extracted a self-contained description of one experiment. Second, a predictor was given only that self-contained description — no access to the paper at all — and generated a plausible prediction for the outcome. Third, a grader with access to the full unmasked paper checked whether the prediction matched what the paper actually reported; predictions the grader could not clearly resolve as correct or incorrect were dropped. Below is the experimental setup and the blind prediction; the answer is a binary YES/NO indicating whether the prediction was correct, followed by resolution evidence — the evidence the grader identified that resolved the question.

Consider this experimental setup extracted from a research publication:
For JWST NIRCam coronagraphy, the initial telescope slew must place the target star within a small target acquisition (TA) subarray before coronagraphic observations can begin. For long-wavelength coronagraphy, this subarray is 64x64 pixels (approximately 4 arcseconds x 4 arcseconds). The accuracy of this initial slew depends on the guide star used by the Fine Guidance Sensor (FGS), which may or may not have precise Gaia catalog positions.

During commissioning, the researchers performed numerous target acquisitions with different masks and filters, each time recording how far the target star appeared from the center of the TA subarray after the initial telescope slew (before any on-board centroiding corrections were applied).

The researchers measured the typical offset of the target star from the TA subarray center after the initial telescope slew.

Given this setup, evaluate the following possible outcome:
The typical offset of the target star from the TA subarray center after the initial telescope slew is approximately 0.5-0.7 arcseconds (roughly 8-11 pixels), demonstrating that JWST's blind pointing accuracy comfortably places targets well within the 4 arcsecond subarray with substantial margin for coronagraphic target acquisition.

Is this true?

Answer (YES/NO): NO